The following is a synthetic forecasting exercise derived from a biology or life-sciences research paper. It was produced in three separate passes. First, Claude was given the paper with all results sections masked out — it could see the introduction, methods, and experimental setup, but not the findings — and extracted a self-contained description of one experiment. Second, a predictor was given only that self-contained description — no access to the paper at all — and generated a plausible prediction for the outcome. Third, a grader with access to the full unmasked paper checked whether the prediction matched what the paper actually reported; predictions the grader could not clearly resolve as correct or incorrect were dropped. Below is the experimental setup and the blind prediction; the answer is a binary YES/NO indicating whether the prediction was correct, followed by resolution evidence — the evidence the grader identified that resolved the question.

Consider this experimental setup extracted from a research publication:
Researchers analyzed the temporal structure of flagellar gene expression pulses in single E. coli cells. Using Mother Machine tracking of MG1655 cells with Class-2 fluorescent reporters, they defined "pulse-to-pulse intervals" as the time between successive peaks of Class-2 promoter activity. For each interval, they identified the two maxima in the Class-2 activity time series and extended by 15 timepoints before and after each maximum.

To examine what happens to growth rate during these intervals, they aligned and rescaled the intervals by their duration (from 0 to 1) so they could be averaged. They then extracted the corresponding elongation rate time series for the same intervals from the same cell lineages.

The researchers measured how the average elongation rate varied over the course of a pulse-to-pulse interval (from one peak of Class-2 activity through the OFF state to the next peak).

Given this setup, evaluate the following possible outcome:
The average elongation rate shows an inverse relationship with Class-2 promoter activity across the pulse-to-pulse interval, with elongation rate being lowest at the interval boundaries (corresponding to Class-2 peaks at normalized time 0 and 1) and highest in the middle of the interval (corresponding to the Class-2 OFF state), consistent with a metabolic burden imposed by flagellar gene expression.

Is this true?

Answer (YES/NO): NO